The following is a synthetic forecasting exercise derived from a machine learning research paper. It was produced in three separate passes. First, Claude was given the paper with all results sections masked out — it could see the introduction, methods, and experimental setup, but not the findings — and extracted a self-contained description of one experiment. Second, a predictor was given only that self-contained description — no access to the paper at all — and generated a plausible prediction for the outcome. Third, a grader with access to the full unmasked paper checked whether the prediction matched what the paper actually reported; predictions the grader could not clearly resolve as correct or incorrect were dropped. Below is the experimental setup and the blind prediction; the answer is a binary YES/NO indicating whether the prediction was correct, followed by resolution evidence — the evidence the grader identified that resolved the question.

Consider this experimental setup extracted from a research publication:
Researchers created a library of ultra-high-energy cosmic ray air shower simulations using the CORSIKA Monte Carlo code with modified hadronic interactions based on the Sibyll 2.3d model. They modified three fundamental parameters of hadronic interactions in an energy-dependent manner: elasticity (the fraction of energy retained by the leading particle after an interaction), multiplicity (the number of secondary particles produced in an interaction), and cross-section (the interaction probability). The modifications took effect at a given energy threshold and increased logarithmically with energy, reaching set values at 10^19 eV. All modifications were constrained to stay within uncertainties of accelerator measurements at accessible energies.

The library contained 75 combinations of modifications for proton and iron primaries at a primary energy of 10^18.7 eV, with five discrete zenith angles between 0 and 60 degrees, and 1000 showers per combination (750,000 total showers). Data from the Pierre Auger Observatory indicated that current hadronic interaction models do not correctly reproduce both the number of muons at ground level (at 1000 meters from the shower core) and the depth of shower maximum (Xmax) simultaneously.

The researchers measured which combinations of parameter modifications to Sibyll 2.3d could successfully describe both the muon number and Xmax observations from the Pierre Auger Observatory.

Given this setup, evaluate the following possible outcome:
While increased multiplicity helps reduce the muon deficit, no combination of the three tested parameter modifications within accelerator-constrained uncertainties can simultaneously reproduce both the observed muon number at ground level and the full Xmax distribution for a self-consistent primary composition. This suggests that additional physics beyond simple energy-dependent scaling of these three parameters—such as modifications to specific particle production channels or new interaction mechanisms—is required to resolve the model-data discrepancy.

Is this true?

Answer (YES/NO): YES